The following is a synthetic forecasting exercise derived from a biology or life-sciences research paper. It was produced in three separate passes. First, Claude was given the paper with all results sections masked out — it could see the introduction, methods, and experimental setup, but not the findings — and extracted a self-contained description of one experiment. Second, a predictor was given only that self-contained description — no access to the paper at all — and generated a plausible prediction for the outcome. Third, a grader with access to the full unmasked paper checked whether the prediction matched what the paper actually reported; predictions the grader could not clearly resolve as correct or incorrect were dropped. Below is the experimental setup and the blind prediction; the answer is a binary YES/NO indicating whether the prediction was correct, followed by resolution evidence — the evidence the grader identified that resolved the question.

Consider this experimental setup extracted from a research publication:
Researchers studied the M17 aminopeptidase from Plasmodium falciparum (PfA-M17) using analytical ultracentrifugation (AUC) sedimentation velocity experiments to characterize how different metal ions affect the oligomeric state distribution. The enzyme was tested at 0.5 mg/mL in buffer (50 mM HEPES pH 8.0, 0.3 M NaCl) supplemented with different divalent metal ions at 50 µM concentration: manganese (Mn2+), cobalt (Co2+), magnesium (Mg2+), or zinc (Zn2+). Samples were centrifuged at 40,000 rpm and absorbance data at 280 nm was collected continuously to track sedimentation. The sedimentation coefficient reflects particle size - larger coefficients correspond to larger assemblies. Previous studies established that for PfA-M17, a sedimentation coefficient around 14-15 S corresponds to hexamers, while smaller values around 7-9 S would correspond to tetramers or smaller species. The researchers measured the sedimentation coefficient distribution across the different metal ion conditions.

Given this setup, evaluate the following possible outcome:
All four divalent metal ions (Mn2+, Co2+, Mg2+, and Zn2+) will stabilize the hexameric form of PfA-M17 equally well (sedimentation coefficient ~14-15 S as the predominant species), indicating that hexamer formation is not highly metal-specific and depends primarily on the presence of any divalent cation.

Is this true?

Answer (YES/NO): NO